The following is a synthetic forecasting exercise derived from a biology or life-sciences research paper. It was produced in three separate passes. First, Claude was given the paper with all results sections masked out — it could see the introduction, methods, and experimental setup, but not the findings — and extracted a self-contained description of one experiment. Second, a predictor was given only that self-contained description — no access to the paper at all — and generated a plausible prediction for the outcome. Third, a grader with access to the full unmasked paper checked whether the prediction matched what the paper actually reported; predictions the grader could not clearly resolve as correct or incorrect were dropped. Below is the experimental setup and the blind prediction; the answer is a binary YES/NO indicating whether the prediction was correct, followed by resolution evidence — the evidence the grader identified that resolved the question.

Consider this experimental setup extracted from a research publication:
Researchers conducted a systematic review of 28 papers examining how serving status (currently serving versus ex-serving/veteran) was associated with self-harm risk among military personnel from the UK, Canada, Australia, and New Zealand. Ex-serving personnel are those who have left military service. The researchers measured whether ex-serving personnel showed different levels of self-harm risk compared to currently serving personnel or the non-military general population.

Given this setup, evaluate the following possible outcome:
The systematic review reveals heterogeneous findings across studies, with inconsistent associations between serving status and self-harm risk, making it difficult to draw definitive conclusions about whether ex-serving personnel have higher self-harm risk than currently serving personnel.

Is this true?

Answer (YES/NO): NO